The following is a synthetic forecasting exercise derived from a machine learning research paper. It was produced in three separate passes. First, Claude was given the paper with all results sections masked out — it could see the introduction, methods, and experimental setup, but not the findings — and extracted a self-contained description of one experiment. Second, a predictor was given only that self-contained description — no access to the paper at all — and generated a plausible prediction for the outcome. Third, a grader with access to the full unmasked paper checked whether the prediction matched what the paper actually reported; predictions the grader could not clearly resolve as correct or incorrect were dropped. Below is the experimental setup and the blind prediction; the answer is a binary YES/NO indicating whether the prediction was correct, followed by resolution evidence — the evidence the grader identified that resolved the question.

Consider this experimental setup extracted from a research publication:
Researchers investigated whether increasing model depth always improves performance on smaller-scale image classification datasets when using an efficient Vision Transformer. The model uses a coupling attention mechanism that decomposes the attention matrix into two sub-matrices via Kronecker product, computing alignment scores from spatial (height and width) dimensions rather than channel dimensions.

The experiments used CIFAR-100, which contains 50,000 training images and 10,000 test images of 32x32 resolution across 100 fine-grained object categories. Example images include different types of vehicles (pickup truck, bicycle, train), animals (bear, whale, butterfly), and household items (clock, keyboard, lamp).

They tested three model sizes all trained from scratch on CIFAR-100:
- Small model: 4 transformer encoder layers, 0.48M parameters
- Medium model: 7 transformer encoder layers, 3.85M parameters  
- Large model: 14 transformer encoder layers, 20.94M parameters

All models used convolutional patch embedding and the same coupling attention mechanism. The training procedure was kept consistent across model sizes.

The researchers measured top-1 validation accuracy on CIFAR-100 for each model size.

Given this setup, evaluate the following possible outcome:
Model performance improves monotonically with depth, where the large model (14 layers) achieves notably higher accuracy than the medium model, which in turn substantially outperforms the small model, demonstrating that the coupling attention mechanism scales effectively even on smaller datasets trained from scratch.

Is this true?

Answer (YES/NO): NO